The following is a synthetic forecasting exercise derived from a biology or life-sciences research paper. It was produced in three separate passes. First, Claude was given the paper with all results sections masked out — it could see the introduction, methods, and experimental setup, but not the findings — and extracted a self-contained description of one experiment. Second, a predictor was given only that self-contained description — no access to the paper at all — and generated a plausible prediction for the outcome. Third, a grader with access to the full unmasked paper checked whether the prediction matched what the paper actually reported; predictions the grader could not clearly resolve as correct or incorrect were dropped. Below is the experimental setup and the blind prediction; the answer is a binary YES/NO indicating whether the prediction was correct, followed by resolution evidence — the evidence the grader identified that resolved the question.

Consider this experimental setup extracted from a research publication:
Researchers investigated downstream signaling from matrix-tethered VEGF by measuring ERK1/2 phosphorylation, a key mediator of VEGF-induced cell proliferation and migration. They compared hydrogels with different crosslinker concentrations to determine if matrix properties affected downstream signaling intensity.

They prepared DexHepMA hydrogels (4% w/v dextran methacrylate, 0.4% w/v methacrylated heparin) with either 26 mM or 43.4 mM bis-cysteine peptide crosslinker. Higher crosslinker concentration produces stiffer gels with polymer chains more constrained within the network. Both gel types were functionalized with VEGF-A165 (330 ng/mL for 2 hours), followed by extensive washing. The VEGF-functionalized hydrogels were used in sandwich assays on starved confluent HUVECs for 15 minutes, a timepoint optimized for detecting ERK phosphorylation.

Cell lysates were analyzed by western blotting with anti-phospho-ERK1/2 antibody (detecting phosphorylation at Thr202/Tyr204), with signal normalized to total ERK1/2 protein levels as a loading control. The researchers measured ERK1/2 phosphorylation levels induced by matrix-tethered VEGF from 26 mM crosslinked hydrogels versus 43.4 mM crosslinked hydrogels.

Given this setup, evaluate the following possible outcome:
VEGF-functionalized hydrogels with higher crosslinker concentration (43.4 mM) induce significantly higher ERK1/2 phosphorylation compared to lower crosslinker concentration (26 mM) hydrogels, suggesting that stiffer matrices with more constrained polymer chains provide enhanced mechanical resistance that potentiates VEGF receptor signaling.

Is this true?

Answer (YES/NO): NO